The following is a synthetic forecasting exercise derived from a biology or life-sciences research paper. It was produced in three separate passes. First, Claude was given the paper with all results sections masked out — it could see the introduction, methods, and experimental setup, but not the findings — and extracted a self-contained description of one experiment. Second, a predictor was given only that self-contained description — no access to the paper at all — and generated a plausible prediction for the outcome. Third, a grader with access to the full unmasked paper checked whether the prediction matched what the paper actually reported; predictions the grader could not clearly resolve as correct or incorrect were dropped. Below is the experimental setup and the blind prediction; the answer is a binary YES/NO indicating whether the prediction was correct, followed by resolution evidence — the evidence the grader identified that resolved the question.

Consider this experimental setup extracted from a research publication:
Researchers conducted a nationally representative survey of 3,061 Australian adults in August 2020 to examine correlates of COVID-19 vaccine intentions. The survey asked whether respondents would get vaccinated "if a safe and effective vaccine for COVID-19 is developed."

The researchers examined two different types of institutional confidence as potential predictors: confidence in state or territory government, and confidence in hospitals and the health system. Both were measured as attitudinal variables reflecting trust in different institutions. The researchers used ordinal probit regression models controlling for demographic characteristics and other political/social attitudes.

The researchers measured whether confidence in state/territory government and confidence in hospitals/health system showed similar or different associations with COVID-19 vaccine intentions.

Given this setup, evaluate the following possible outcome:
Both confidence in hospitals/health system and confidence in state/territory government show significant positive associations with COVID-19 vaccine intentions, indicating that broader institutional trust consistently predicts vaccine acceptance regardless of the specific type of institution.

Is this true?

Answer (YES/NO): YES